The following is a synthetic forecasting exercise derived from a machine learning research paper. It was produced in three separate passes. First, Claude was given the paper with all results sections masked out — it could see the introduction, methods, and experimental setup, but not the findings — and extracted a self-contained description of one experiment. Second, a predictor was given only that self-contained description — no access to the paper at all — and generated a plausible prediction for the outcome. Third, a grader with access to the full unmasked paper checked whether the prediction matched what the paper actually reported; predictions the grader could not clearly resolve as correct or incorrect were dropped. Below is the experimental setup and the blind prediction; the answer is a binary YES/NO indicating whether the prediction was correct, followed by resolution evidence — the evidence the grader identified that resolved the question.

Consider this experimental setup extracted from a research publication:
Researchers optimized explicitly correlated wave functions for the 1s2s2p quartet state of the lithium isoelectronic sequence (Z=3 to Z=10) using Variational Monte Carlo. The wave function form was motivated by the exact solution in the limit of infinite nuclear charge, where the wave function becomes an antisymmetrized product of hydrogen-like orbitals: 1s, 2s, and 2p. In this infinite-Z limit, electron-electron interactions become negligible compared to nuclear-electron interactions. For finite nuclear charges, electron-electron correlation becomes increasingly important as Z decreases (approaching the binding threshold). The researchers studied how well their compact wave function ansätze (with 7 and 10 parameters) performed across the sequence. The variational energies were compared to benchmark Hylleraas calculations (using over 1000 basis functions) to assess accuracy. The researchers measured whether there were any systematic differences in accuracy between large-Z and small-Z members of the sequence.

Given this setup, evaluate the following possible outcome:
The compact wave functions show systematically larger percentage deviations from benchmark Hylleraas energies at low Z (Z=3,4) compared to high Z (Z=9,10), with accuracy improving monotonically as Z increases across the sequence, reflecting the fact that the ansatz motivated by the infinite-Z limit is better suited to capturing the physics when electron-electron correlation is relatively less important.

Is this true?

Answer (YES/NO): YES